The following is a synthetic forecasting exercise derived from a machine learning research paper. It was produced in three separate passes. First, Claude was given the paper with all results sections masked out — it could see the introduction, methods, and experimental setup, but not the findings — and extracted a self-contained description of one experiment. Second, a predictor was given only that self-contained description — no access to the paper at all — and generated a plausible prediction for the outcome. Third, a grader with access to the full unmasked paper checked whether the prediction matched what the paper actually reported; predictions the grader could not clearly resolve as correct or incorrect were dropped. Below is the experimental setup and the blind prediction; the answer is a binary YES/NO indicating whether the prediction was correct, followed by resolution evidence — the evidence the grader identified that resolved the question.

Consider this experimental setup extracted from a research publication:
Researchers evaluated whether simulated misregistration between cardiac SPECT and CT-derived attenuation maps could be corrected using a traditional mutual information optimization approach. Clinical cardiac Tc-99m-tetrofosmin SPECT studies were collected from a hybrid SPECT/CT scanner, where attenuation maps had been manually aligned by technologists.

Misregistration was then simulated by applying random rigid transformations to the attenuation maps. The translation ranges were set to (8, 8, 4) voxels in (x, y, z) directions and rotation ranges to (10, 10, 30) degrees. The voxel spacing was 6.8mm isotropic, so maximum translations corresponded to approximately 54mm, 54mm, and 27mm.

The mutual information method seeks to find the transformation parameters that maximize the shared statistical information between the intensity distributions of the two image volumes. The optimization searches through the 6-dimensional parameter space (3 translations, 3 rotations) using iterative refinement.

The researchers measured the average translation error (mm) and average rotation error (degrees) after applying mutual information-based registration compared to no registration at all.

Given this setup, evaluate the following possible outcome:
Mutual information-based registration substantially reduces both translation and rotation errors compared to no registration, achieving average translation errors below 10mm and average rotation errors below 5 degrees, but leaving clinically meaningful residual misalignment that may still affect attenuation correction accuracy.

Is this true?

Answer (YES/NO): YES